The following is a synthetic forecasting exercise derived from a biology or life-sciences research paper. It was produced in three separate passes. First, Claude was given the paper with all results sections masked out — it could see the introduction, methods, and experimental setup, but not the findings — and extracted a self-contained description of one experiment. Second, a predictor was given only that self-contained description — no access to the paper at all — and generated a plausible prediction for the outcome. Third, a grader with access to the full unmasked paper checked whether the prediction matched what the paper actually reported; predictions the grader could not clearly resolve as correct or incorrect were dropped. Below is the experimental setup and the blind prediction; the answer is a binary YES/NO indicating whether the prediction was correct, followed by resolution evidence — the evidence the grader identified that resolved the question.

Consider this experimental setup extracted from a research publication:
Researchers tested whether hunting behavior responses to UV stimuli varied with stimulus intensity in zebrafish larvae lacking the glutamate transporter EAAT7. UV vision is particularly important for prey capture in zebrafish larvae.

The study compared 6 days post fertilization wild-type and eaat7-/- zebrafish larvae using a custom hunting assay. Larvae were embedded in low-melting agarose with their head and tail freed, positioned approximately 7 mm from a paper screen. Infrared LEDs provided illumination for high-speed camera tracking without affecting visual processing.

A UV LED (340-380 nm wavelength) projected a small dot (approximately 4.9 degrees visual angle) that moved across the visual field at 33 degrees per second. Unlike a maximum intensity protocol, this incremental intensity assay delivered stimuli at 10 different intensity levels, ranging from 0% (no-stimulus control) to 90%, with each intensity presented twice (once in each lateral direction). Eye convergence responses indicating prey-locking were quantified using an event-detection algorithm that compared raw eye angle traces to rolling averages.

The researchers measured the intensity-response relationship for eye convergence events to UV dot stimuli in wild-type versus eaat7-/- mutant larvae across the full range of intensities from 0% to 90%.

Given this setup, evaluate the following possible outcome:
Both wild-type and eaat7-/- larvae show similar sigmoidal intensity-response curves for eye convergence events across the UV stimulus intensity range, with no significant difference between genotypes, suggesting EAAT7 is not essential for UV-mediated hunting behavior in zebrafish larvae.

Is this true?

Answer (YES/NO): NO